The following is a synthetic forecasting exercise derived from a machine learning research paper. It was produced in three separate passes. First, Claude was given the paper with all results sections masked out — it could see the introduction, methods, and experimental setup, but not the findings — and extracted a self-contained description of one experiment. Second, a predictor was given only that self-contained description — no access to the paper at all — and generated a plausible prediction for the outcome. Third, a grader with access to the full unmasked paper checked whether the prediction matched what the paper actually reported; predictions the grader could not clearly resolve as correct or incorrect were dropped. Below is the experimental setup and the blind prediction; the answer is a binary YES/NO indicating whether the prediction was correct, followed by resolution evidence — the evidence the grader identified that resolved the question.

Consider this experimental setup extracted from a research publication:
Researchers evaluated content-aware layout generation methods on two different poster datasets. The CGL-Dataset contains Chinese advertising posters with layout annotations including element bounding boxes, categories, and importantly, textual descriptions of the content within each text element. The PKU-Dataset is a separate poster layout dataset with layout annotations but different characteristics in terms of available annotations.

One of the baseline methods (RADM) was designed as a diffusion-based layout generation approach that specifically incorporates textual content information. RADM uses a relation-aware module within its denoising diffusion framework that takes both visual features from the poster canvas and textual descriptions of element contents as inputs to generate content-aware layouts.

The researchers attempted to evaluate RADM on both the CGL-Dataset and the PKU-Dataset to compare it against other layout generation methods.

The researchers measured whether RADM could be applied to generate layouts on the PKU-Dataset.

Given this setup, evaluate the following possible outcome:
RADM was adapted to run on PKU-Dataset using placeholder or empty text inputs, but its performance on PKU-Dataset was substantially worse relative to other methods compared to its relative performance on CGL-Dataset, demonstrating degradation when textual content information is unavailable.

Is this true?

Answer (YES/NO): NO